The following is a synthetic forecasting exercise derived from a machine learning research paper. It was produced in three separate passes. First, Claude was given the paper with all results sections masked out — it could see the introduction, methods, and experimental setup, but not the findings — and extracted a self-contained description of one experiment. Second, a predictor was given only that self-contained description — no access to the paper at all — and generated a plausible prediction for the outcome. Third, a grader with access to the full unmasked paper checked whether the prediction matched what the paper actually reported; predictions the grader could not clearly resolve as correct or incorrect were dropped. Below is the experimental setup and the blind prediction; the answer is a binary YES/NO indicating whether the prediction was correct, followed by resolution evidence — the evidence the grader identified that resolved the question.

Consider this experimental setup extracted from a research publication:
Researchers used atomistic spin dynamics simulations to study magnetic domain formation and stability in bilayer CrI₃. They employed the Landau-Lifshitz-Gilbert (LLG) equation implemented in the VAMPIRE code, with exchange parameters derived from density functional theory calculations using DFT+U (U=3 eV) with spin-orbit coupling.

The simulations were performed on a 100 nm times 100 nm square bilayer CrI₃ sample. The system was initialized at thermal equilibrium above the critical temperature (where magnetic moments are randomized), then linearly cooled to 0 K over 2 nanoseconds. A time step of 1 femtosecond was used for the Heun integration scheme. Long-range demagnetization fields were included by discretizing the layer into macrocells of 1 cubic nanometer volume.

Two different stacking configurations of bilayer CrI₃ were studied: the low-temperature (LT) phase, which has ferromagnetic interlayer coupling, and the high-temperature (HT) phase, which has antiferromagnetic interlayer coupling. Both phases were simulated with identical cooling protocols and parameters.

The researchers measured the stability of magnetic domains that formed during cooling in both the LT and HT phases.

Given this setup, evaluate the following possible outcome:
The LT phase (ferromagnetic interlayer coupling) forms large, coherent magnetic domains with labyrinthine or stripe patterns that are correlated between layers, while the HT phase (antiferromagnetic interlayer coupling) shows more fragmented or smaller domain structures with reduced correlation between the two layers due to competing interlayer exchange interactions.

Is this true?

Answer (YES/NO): NO